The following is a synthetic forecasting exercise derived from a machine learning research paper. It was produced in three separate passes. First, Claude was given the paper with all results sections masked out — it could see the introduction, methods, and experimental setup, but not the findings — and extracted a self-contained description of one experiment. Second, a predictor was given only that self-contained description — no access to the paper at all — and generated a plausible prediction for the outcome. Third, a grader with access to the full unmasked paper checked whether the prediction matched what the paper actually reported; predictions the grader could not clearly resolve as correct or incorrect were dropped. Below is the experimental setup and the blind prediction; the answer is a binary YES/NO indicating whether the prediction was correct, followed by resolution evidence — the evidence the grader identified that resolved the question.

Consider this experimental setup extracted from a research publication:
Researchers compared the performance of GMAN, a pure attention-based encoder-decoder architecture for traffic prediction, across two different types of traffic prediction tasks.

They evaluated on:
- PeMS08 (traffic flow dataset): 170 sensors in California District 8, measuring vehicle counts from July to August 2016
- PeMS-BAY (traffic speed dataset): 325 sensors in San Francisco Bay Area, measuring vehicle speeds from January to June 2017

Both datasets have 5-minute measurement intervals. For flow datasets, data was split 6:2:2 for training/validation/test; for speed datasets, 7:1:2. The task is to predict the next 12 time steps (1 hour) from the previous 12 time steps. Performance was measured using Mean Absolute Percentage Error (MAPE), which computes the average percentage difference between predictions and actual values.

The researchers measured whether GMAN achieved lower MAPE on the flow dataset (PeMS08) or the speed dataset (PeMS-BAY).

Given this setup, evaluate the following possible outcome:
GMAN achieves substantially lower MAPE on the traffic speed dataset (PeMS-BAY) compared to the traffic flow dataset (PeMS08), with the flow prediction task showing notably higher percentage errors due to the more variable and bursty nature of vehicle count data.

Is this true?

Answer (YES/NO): YES